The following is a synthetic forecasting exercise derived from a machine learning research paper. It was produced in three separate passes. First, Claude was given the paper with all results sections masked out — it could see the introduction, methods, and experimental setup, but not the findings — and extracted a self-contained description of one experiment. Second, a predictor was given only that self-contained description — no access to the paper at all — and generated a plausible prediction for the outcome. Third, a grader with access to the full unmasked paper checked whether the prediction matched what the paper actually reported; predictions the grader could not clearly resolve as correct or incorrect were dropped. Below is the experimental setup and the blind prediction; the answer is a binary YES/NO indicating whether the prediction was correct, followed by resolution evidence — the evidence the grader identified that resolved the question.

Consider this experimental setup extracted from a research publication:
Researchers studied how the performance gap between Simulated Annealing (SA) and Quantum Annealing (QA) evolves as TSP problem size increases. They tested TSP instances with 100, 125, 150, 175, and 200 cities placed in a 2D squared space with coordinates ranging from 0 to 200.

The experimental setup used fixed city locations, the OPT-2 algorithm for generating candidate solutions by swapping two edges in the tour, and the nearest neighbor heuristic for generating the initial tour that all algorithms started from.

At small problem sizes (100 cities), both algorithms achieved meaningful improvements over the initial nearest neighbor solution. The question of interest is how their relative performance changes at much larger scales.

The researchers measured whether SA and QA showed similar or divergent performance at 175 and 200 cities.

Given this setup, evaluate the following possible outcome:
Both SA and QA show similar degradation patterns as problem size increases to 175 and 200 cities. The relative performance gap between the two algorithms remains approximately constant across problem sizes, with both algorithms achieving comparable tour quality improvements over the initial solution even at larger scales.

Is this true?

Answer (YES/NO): NO